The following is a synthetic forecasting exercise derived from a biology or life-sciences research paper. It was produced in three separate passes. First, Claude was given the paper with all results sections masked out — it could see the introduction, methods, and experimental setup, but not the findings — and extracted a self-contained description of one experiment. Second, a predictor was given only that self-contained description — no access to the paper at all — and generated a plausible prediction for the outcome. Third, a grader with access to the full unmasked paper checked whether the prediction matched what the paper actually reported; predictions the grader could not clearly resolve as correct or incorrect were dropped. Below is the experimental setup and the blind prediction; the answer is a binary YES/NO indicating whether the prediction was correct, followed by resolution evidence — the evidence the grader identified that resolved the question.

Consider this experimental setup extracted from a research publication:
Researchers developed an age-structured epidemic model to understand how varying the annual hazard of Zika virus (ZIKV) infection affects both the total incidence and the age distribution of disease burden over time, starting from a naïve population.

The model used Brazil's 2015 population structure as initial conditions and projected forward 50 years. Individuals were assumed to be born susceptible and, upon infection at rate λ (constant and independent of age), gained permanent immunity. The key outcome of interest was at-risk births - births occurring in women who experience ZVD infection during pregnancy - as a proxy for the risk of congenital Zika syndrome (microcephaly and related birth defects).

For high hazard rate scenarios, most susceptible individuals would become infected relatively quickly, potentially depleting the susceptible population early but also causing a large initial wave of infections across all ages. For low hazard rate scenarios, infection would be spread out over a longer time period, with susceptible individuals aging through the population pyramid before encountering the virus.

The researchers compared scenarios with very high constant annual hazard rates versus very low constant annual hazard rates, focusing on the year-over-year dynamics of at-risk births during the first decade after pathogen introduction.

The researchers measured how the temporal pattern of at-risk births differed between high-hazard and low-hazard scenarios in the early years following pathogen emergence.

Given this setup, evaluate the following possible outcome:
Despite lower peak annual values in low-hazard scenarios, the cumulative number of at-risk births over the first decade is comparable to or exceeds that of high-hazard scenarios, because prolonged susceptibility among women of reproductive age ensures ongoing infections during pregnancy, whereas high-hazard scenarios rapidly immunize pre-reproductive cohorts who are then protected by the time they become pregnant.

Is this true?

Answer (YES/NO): NO